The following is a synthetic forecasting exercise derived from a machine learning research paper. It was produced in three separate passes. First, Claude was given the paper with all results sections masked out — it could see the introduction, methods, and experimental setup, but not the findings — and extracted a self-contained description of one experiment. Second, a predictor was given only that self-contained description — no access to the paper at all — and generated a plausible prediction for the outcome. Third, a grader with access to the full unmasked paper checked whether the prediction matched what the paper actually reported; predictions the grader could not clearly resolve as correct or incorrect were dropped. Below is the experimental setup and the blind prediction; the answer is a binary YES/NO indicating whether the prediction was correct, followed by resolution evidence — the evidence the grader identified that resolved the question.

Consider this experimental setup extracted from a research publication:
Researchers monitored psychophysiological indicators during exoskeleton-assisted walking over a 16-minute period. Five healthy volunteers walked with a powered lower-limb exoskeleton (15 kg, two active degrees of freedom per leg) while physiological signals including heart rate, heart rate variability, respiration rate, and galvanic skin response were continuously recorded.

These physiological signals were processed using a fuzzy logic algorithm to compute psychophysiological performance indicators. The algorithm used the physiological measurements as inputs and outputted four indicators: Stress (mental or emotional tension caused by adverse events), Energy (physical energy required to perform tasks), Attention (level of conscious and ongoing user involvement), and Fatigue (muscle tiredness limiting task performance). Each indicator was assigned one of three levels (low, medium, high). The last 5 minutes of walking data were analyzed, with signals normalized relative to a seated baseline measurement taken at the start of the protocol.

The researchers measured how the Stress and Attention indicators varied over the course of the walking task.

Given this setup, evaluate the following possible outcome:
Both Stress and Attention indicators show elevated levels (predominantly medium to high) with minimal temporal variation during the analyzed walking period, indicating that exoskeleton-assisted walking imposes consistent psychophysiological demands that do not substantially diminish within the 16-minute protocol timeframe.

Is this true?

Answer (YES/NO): NO